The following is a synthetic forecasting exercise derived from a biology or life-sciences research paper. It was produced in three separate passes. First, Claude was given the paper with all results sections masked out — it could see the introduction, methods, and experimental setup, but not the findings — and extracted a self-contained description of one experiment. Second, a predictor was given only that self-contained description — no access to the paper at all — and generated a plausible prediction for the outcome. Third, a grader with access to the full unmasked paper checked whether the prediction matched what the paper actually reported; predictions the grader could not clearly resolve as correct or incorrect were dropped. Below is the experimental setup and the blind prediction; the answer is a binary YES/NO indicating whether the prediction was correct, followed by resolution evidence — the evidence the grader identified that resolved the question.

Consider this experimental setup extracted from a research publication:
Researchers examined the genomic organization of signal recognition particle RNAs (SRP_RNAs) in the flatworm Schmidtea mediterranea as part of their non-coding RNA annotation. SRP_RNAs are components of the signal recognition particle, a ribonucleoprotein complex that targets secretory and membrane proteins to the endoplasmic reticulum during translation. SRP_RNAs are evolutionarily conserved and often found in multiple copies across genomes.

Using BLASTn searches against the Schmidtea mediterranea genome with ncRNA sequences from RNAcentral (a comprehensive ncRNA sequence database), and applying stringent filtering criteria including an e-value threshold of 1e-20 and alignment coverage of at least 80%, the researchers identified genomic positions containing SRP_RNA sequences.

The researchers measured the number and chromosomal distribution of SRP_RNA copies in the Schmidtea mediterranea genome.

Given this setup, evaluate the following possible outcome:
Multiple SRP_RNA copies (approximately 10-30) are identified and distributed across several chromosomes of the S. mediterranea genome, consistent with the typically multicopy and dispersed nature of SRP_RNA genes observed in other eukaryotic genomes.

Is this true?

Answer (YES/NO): NO